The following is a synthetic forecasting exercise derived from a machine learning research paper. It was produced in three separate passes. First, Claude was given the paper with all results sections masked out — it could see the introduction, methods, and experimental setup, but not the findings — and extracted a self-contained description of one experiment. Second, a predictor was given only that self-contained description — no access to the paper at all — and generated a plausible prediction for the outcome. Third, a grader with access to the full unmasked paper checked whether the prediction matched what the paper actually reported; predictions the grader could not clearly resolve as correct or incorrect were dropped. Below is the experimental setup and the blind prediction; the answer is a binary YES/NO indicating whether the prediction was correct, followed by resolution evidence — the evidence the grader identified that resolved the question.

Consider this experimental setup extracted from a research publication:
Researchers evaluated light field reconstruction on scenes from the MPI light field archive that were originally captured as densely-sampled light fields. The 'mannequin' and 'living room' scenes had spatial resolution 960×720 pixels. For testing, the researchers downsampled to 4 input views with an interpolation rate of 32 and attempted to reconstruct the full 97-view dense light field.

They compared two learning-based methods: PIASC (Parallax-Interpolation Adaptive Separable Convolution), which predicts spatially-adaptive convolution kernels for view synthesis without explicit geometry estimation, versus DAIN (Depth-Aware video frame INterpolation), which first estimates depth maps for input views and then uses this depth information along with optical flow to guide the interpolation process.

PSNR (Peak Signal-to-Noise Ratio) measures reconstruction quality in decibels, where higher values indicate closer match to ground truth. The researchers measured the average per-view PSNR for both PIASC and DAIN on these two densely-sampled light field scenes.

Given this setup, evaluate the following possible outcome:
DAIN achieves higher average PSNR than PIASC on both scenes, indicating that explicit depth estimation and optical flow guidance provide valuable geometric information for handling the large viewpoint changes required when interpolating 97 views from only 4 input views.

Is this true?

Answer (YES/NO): NO